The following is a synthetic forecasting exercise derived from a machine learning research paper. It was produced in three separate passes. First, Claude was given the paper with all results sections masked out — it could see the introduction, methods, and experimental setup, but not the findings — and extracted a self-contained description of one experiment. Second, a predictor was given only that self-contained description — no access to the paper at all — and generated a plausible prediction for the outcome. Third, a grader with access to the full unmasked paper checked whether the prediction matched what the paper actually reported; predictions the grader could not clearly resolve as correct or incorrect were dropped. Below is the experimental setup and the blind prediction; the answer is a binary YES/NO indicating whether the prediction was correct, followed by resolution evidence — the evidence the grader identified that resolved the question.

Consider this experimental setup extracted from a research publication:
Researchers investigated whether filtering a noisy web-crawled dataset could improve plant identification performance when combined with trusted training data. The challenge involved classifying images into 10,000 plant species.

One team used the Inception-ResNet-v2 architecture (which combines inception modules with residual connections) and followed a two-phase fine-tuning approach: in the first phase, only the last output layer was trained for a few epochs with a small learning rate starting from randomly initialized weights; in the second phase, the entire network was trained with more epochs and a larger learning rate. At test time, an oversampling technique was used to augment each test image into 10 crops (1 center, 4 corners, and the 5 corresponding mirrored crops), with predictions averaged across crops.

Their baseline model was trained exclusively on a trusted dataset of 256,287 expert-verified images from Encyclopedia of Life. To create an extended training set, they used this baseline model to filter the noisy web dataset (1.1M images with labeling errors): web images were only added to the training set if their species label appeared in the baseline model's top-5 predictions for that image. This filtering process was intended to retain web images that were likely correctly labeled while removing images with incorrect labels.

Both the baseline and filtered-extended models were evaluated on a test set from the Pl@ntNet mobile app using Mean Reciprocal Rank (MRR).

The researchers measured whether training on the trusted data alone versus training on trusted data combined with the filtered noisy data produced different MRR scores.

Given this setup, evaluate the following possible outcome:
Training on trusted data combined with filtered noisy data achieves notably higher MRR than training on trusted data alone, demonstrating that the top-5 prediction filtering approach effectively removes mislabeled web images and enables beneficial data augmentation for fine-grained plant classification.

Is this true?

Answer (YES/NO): NO